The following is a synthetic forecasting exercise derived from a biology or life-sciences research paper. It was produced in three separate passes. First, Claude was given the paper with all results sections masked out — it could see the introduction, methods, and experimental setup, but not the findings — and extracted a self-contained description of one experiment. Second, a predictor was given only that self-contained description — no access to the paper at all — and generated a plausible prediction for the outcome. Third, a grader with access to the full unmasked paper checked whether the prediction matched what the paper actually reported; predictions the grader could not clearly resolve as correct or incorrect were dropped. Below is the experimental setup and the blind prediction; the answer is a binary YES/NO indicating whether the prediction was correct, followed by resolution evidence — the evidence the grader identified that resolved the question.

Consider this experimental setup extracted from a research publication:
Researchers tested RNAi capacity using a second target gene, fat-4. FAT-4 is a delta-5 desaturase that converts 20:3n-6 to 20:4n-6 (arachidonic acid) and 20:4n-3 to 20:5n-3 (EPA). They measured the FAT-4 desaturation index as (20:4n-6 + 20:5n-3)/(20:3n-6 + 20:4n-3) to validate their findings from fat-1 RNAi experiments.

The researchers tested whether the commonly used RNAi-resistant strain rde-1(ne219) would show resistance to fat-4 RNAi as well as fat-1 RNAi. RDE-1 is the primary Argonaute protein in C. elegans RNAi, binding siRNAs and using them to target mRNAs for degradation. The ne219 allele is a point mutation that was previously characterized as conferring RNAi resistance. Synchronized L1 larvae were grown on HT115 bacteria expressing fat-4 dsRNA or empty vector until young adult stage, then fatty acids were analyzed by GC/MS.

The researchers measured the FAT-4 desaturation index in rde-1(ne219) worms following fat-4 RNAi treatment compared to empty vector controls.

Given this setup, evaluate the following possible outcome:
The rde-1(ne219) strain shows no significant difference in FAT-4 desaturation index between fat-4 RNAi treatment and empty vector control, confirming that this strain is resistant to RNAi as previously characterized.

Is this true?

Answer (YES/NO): NO